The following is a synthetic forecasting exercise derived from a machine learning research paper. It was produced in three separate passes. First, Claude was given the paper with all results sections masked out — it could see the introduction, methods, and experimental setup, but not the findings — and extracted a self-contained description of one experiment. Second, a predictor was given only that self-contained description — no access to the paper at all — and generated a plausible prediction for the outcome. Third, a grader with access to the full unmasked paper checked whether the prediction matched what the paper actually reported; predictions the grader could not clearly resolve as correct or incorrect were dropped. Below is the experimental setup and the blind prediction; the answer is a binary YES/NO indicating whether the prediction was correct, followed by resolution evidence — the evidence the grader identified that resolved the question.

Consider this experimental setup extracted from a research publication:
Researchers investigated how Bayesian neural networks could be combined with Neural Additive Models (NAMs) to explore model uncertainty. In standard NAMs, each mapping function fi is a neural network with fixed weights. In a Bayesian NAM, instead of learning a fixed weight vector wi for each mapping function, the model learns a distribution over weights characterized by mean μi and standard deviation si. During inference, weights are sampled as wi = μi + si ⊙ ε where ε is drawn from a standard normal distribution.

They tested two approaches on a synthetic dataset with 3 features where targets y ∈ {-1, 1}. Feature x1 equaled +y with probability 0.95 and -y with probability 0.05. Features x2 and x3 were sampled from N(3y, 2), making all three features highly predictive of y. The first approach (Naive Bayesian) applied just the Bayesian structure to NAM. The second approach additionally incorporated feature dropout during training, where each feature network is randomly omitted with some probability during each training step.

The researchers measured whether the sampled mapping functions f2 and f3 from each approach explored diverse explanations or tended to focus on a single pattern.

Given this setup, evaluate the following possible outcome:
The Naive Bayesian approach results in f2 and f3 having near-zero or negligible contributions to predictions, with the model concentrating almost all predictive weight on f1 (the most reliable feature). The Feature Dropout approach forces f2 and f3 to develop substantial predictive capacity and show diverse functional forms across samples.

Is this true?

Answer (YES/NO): NO